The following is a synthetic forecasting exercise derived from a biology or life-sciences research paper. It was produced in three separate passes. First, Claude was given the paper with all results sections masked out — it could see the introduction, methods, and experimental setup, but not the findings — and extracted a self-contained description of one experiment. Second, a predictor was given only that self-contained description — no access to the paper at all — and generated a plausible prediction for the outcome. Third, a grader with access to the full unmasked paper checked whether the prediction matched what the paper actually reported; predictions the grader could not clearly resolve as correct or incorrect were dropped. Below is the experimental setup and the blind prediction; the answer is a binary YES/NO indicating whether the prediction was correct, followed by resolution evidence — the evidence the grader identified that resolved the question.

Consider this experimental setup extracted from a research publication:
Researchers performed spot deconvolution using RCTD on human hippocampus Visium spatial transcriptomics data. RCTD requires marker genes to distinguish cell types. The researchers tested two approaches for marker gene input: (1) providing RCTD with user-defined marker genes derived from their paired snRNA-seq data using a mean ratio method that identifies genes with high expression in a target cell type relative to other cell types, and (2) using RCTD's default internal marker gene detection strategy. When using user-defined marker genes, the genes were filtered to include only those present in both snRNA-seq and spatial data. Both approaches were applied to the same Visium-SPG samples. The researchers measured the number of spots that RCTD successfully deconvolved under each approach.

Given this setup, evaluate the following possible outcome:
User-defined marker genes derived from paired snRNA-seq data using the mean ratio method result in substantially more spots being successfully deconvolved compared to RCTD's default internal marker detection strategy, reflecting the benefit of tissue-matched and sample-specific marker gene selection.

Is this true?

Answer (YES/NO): NO